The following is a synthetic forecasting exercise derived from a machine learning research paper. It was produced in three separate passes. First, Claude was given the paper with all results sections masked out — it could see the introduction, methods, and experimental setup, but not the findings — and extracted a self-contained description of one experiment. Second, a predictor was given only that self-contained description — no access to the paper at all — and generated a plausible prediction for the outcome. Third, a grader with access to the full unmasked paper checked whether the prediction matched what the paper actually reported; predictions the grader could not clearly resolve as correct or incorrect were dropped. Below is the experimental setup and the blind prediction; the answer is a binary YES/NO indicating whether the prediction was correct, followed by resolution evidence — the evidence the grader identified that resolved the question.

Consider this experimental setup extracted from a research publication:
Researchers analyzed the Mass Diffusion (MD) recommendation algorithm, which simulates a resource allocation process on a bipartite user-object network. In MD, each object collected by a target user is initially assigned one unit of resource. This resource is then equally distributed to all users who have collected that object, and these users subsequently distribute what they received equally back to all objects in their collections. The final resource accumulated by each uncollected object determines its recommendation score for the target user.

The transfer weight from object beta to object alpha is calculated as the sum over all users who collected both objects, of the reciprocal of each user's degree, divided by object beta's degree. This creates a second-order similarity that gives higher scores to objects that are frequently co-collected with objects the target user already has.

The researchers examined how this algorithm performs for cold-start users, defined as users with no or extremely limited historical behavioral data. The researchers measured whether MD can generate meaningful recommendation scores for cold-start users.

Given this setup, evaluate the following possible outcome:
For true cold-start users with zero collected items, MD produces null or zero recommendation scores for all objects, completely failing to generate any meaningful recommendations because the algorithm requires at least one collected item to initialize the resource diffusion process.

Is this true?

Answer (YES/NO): YES